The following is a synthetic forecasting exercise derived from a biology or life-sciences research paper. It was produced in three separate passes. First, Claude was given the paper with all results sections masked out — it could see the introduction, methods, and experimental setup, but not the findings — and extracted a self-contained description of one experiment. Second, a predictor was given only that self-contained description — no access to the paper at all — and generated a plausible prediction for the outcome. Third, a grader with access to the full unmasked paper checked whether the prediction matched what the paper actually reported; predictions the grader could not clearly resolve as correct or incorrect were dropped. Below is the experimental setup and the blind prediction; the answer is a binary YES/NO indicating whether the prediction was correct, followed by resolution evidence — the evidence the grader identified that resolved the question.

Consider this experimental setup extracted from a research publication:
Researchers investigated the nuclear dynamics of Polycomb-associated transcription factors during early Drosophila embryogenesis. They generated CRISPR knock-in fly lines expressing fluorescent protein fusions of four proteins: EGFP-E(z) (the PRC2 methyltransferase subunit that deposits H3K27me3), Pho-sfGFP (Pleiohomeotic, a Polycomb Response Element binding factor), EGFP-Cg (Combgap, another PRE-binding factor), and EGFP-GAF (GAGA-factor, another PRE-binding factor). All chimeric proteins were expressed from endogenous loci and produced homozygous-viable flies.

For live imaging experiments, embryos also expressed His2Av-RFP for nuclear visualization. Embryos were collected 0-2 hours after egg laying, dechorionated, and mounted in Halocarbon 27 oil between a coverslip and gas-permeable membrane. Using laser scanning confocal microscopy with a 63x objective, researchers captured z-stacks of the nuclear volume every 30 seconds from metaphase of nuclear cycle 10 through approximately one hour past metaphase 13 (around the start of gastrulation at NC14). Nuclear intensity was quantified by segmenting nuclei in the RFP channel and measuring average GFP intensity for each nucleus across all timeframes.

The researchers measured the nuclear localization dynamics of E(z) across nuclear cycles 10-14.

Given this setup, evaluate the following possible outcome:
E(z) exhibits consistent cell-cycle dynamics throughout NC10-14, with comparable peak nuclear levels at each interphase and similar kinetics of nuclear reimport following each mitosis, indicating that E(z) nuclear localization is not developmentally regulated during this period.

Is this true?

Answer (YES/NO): NO